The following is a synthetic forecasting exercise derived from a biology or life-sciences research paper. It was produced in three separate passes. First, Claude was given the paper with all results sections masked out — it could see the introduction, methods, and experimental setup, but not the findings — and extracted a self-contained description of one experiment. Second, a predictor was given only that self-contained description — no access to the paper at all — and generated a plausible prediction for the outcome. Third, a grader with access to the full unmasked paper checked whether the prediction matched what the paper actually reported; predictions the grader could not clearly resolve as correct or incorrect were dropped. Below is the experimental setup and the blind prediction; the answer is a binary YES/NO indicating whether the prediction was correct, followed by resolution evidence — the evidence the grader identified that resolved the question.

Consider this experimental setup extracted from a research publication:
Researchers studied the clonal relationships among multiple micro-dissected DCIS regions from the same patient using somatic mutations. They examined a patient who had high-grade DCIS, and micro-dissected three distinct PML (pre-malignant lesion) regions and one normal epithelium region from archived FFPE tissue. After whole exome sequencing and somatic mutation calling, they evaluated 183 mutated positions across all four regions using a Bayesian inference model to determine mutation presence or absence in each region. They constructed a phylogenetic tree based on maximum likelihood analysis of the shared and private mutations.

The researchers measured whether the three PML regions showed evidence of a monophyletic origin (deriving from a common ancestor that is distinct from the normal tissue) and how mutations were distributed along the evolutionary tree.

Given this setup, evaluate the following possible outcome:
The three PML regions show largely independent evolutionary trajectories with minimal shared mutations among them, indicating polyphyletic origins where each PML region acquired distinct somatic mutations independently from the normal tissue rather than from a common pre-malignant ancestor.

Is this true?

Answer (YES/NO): NO